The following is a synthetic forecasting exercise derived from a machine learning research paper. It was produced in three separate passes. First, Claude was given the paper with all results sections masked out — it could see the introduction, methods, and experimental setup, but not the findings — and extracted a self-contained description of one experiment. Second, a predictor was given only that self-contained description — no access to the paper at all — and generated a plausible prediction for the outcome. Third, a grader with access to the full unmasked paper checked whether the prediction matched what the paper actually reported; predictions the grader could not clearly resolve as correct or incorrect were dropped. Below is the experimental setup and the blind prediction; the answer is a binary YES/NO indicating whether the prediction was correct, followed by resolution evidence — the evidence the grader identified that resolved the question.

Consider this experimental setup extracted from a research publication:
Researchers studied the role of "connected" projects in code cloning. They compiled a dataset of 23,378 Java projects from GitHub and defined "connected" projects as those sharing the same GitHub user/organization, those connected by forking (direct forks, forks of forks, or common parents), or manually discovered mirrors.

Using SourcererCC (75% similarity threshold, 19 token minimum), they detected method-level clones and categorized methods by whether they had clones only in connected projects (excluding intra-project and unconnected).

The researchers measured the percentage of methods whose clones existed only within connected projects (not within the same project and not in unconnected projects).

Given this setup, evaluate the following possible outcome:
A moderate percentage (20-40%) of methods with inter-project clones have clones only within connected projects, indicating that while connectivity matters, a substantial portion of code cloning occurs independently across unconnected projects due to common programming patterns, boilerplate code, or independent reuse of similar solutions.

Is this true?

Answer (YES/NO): NO